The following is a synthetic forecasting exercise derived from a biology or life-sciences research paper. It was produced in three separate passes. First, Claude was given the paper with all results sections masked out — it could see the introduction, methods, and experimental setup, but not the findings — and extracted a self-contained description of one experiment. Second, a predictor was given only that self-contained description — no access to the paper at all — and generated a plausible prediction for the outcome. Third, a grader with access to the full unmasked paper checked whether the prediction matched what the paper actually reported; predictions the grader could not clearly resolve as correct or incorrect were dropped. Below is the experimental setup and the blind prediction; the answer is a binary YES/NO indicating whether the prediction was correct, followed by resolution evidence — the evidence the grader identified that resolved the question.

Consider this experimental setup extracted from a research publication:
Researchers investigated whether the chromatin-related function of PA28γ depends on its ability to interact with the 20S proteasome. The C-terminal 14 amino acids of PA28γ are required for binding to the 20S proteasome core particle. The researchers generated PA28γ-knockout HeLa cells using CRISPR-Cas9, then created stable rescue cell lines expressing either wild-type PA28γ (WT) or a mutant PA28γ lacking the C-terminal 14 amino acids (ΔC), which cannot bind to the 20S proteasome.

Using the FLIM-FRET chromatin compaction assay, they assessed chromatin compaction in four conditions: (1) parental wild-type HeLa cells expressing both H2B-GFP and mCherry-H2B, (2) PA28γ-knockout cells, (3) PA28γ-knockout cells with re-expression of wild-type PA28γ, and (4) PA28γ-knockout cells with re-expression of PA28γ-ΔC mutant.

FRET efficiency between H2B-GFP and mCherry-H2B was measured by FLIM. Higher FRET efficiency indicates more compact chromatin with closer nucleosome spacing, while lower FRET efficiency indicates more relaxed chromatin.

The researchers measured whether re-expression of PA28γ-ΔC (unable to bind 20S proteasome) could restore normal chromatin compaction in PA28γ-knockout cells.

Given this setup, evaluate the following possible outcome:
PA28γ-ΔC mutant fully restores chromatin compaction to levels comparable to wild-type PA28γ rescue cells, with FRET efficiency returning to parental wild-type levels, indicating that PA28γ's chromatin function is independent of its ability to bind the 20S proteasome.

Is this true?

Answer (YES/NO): YES